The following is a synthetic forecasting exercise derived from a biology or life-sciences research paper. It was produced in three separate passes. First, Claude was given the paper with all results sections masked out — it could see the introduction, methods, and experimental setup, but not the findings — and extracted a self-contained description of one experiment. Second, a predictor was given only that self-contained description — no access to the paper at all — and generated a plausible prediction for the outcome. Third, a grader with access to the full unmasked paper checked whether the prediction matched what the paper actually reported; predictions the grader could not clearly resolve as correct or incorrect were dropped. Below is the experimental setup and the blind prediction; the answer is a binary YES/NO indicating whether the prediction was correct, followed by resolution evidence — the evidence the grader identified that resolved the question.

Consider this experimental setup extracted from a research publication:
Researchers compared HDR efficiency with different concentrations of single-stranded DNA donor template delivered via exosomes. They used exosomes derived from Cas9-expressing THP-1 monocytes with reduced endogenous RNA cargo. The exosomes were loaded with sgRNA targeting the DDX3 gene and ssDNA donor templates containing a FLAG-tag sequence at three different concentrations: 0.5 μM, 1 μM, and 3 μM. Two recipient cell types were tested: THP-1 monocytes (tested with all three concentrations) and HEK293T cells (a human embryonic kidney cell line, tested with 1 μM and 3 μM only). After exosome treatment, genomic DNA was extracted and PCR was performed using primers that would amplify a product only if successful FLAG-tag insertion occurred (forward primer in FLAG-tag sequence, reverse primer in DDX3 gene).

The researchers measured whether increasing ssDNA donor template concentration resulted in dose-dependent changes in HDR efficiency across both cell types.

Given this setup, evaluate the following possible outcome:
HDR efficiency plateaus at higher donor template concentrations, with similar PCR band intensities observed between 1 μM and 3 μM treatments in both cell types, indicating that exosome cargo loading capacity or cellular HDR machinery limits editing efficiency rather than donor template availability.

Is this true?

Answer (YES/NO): NO